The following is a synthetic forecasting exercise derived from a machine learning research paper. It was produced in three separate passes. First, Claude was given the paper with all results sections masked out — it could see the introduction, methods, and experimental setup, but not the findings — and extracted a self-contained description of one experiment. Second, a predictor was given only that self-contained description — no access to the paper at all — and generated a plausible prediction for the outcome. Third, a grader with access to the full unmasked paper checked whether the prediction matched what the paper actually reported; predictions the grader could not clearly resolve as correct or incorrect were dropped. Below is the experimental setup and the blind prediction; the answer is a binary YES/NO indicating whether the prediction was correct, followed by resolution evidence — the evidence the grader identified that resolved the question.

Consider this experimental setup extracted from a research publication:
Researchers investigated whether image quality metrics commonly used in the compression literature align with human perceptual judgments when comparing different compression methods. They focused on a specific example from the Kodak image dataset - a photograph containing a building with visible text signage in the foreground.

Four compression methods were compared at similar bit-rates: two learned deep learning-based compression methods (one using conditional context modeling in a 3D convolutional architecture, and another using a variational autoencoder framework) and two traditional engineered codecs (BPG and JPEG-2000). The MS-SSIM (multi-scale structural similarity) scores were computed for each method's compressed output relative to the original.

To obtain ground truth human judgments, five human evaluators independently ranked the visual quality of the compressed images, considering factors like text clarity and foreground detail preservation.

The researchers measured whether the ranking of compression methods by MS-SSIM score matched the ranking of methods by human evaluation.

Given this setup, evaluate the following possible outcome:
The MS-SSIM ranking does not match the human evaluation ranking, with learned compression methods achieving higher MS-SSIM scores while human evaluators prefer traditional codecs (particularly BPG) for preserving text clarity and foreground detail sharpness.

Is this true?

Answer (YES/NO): YES